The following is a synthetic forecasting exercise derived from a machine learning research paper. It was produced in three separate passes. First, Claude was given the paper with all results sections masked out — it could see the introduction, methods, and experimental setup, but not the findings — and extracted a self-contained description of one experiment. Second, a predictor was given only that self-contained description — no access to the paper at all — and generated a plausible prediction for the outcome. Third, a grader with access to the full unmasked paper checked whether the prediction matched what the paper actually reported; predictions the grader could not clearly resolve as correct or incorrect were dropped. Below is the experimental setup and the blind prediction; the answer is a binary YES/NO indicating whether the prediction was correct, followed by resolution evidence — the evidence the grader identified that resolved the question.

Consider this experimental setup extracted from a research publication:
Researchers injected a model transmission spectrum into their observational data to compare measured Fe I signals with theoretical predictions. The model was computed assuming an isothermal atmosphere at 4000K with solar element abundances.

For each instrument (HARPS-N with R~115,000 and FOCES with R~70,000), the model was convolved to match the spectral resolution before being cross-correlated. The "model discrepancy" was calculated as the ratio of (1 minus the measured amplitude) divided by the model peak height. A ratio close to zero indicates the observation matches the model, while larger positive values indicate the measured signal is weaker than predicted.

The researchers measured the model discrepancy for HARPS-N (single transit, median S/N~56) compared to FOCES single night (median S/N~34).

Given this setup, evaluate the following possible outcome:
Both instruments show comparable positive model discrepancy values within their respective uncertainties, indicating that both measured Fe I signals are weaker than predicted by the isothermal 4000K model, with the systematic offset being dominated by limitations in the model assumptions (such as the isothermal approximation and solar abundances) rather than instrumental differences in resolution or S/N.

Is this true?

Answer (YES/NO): NO